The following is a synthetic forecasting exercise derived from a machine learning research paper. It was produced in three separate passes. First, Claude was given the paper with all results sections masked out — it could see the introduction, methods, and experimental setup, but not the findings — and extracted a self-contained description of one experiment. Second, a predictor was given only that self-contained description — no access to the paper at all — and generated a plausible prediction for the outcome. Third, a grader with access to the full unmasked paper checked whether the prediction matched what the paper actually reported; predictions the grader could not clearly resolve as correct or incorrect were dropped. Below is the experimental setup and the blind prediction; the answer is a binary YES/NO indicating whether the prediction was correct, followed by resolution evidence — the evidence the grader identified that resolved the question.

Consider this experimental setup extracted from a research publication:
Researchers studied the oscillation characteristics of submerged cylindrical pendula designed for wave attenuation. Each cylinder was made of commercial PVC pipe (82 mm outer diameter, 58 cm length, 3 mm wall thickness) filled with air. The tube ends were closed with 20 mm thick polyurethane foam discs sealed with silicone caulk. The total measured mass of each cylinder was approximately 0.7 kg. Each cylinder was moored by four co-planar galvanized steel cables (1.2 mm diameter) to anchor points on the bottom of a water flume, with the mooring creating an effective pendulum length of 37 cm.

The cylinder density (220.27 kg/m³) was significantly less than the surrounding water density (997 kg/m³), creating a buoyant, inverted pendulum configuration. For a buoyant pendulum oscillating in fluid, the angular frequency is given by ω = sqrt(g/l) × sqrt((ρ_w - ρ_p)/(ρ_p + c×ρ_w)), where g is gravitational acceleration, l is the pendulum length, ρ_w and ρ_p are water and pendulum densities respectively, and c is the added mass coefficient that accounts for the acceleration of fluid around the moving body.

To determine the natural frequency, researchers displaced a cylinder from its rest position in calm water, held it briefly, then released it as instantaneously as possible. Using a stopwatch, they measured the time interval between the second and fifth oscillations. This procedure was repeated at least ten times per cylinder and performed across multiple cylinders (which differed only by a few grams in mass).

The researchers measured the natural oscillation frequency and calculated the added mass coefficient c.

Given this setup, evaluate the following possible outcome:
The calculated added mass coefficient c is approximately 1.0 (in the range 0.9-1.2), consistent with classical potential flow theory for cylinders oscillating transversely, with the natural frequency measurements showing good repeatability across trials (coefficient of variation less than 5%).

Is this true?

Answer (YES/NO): NO